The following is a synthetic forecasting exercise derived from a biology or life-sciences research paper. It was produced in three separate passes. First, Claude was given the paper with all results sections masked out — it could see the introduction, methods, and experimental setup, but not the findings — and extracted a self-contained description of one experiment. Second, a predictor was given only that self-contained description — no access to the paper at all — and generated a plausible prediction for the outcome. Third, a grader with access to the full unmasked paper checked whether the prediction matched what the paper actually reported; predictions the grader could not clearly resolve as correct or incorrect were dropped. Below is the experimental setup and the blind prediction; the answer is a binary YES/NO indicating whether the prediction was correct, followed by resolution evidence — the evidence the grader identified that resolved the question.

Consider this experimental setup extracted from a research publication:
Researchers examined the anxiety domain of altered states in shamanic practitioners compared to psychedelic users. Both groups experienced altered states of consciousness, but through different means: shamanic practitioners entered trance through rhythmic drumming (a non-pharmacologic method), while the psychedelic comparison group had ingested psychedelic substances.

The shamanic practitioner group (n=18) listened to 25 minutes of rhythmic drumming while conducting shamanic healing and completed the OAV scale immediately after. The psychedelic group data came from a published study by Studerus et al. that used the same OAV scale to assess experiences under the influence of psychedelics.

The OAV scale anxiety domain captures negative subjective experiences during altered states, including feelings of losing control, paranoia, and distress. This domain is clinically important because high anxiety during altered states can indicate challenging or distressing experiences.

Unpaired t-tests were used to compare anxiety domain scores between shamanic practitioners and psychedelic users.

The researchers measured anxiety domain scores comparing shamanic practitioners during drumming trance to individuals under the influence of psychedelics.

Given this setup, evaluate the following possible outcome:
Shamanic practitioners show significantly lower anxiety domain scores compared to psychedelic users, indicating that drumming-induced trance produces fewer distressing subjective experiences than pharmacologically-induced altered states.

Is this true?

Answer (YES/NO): NO